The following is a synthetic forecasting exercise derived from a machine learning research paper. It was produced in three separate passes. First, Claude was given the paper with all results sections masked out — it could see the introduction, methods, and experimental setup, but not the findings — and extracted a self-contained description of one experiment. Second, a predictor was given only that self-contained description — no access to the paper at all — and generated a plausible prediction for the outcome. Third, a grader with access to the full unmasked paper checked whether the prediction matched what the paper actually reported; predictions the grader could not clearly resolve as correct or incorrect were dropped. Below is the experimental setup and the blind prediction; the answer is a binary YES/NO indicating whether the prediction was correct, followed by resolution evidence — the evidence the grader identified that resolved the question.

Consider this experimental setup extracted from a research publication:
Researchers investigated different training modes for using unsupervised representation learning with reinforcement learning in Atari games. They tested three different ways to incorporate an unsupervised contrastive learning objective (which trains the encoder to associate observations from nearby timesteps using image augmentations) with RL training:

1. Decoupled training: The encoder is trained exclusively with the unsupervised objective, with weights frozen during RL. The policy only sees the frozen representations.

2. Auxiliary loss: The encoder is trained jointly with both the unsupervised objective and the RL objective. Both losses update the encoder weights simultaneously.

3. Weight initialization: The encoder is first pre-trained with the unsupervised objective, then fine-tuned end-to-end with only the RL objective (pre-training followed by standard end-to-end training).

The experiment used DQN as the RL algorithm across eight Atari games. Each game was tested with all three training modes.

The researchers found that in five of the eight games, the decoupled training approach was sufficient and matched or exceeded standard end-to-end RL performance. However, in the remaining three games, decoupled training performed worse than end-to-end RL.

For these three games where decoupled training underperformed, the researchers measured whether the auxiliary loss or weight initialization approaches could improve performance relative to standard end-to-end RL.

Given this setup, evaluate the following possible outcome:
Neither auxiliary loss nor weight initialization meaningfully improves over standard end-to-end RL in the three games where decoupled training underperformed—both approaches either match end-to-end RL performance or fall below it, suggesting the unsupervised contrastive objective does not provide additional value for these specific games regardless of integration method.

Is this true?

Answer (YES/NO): NO